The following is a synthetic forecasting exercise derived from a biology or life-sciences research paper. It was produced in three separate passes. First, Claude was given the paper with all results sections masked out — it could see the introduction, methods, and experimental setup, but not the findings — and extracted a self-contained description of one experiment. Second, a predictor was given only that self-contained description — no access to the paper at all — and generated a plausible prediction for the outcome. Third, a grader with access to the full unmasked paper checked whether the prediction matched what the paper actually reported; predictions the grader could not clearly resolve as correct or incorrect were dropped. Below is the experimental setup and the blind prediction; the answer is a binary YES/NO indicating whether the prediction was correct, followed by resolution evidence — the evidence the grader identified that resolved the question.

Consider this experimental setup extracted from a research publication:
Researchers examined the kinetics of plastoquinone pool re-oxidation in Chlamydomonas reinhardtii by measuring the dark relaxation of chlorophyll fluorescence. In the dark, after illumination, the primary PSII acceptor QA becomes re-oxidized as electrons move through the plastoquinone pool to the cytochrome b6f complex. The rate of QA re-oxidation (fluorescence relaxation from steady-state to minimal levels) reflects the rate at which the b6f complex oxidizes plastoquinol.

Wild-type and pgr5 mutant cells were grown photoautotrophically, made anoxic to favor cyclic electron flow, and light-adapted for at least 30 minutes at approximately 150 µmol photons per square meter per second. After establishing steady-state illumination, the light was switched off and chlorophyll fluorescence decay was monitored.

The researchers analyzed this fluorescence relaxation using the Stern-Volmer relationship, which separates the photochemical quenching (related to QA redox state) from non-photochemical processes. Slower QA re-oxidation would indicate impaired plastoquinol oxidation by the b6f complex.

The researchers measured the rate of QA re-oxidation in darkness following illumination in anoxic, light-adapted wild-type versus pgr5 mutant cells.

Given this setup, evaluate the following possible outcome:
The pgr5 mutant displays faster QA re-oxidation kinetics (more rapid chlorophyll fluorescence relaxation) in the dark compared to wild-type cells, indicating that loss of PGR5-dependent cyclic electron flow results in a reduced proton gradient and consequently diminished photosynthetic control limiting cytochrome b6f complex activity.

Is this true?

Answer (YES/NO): NO